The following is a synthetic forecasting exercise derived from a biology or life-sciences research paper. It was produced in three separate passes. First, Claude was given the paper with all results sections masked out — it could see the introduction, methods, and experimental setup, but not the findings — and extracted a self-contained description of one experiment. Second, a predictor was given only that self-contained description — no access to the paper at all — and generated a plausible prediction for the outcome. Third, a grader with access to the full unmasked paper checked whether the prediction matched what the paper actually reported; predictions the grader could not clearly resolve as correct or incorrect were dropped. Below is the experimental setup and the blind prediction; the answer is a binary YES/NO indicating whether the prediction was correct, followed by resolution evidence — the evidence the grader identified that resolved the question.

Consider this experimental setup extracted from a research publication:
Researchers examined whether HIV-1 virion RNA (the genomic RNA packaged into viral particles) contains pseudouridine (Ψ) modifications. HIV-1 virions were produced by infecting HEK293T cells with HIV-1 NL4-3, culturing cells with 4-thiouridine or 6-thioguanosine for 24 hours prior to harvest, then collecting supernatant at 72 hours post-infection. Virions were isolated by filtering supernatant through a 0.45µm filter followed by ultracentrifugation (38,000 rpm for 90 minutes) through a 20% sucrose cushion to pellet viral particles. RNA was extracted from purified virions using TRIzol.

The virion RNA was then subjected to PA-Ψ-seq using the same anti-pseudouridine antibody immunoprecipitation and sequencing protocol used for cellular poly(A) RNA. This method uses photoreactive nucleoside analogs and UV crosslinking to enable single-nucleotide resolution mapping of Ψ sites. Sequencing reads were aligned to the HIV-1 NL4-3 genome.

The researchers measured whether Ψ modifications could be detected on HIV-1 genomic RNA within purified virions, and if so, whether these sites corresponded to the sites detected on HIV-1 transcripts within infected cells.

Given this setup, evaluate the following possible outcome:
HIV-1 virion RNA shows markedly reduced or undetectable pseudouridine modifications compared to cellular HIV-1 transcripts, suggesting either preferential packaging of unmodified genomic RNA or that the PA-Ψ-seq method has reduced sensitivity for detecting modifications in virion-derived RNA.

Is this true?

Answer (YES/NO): NO